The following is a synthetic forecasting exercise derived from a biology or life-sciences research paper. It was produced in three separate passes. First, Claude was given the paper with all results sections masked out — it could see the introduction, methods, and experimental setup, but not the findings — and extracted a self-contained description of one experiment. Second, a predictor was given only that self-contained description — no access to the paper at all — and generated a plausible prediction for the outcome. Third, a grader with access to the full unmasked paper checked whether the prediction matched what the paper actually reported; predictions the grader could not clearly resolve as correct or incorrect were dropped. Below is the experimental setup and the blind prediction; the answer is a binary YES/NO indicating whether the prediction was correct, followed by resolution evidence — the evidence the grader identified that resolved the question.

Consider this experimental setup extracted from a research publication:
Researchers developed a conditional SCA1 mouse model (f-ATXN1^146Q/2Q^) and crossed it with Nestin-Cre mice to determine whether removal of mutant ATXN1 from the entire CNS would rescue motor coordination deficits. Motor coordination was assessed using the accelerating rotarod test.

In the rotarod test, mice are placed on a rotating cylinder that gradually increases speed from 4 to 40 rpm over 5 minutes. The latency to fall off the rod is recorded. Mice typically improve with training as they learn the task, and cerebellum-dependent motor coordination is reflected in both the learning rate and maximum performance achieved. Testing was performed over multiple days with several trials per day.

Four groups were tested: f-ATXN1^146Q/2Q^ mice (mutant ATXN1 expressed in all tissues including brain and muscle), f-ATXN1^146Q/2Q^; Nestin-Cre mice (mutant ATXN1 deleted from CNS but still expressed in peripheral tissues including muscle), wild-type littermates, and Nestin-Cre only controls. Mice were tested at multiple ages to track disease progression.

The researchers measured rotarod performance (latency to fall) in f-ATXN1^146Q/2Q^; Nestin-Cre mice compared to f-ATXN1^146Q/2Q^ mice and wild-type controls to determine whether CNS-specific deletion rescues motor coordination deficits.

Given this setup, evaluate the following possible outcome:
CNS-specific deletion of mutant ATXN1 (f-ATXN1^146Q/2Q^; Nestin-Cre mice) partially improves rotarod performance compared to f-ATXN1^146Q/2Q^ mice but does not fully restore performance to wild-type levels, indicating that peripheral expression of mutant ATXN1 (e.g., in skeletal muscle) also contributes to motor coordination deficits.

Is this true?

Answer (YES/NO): NO